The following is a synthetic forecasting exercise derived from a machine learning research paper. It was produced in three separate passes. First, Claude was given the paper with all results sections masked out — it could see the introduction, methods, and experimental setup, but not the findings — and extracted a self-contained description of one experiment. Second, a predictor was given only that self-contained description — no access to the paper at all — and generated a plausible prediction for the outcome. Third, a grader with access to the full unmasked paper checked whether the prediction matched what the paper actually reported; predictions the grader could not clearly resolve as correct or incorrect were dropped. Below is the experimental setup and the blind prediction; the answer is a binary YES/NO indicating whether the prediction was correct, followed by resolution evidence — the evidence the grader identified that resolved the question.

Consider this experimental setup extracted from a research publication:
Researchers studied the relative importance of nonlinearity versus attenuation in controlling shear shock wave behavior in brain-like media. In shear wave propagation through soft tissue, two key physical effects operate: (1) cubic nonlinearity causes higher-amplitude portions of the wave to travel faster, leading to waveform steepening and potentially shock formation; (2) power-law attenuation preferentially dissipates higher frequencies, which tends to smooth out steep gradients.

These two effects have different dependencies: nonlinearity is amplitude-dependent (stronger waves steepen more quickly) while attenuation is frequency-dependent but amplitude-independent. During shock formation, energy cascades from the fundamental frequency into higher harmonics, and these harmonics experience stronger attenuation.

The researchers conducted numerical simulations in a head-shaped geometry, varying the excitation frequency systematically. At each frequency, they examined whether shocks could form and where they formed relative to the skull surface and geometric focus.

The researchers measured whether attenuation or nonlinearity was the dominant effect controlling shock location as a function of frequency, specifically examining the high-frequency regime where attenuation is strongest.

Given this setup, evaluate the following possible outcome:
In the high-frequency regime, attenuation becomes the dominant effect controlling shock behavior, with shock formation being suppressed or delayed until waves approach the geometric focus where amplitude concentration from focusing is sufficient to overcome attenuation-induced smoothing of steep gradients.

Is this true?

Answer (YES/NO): NO